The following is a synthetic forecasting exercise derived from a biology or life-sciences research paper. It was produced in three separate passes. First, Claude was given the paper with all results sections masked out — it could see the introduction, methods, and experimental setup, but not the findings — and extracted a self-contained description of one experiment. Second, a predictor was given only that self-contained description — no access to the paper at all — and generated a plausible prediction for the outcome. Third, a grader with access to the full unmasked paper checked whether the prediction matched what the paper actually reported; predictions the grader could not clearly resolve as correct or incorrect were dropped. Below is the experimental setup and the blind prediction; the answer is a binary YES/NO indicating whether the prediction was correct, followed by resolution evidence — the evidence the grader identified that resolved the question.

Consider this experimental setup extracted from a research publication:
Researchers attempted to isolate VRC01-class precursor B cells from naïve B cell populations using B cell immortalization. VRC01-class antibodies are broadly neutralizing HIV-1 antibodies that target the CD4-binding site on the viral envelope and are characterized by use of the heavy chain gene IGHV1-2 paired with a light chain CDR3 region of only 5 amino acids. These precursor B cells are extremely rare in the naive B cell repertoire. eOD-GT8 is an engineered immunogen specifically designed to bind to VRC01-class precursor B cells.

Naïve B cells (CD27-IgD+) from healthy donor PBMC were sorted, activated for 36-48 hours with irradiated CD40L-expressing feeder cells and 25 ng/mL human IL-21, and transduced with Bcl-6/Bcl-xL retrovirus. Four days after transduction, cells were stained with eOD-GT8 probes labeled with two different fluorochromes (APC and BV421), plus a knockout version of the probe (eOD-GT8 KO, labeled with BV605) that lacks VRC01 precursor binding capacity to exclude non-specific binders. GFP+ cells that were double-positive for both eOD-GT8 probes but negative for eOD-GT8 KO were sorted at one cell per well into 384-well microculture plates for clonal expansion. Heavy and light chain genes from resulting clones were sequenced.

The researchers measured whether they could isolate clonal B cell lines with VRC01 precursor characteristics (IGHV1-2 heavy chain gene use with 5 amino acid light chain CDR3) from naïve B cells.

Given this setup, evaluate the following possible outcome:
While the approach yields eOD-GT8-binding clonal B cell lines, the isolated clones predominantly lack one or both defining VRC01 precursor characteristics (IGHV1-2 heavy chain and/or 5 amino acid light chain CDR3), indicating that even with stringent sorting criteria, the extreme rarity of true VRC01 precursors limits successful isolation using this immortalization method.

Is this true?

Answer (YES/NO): NO